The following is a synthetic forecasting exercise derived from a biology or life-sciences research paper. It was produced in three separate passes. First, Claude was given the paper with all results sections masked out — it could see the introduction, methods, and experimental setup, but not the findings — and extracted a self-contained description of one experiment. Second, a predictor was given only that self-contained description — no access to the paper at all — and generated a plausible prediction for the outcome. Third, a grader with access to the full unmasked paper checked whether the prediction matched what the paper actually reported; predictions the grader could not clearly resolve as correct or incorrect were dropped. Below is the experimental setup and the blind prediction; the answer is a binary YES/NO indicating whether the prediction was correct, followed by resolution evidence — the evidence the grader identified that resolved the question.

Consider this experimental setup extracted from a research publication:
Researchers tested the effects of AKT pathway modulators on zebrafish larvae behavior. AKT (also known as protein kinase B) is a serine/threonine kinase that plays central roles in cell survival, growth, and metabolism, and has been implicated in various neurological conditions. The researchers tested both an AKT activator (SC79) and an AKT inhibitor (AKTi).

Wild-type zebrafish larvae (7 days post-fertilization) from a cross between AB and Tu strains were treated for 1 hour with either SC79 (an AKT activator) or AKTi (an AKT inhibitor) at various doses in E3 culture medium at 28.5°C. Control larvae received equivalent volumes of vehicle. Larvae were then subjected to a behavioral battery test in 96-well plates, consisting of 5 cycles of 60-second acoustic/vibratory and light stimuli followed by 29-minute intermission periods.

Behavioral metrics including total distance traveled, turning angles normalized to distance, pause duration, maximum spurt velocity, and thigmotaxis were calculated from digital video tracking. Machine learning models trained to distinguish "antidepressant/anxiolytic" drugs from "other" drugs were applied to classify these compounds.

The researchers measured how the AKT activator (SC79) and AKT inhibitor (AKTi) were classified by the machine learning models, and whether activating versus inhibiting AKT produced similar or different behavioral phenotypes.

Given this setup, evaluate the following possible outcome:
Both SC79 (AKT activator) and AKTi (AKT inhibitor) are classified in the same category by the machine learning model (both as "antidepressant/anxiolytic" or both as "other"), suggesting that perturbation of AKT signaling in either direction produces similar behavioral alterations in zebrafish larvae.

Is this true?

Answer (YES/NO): NO